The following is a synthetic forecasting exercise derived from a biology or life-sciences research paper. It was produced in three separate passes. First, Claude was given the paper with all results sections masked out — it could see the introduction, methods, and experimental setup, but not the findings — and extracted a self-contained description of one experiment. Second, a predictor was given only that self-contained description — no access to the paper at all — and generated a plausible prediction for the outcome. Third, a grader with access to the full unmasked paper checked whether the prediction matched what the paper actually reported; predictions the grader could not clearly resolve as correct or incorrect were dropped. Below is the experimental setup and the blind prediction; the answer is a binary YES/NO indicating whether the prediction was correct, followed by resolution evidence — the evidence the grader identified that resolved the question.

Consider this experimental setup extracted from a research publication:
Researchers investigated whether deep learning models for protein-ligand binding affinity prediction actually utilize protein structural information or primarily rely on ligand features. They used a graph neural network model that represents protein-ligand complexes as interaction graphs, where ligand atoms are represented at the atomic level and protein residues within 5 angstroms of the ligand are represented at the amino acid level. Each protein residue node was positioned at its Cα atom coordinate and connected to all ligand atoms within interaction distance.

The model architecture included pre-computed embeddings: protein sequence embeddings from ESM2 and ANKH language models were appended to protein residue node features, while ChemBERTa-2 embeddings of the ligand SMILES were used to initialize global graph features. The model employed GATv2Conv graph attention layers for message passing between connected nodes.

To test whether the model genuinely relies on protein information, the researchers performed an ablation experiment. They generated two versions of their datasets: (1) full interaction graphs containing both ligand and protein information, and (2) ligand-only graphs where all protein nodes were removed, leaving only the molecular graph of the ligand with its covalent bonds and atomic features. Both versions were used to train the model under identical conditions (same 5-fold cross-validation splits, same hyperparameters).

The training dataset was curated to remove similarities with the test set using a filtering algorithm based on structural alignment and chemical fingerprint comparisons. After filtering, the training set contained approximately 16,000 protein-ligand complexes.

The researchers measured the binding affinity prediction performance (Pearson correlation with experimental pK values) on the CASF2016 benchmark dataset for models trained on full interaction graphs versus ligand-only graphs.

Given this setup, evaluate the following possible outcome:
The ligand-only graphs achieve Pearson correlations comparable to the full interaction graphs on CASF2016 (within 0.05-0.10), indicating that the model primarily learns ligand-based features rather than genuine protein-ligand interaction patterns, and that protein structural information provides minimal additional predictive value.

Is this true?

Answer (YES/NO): NO